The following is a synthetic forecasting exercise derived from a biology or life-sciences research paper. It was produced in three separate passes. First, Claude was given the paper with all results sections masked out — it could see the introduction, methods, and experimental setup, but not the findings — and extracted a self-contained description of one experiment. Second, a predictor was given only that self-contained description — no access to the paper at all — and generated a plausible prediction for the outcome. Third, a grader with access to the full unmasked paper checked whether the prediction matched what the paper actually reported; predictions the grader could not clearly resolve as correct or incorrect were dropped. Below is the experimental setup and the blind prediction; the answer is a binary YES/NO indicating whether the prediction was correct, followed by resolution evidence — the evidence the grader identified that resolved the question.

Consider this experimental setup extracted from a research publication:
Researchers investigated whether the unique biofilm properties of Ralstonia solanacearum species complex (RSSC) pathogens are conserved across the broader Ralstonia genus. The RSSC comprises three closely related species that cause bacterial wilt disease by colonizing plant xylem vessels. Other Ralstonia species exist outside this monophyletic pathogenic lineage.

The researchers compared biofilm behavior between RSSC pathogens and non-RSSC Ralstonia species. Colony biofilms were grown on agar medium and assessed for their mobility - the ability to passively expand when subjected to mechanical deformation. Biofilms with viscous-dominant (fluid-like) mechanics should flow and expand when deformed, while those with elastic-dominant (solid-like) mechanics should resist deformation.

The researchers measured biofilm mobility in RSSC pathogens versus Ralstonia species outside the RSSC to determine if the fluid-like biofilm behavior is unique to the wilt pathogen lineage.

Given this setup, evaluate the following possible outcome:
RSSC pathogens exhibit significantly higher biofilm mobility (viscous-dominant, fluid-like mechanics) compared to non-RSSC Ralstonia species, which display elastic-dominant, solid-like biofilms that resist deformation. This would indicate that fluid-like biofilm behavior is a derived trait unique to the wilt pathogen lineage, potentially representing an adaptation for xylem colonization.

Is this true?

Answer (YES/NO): YES